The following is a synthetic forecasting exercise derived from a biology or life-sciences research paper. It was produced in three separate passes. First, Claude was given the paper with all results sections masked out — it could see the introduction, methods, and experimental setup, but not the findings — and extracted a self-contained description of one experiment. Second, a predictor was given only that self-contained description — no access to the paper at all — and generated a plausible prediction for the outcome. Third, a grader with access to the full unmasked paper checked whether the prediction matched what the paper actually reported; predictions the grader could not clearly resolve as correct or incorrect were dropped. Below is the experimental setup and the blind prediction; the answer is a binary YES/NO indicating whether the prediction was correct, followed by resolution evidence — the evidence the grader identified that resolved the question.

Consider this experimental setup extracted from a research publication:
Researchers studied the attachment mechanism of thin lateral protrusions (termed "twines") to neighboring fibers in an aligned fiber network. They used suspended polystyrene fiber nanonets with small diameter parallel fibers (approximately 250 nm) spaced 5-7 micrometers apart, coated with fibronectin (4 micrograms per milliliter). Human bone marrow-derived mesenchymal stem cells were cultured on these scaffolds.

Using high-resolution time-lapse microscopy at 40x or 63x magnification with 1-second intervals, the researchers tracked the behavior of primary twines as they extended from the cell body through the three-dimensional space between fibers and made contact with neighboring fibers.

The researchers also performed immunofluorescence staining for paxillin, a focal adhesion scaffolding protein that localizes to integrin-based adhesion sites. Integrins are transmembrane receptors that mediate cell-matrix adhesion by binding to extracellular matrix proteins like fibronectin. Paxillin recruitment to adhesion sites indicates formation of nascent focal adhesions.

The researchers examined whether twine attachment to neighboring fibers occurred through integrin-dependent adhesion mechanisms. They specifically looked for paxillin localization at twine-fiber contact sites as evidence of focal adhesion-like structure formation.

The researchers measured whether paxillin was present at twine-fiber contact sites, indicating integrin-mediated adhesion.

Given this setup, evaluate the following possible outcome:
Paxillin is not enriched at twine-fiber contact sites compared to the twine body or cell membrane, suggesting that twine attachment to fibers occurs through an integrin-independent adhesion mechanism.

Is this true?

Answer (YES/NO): NO